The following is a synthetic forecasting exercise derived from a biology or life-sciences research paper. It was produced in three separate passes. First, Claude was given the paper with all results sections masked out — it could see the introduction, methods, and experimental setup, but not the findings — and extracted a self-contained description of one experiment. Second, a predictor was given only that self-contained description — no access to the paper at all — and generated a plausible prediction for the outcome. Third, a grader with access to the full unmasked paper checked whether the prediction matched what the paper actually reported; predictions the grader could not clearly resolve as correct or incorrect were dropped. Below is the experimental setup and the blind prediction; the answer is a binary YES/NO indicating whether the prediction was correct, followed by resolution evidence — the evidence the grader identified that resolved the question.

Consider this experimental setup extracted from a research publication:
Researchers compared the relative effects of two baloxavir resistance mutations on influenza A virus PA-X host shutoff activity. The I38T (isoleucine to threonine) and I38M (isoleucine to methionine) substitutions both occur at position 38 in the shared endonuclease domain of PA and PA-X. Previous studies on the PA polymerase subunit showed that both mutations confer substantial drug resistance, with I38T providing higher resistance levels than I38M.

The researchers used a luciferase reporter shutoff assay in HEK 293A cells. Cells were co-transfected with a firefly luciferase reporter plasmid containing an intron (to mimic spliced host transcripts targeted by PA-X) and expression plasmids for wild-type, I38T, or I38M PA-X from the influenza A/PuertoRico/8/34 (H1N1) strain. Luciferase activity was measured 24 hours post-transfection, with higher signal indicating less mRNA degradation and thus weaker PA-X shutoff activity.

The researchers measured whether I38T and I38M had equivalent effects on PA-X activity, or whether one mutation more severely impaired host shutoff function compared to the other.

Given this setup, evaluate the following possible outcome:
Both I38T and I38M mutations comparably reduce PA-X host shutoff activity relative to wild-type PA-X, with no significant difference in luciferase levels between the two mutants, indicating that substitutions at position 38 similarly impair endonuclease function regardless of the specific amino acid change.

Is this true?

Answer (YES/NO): NO